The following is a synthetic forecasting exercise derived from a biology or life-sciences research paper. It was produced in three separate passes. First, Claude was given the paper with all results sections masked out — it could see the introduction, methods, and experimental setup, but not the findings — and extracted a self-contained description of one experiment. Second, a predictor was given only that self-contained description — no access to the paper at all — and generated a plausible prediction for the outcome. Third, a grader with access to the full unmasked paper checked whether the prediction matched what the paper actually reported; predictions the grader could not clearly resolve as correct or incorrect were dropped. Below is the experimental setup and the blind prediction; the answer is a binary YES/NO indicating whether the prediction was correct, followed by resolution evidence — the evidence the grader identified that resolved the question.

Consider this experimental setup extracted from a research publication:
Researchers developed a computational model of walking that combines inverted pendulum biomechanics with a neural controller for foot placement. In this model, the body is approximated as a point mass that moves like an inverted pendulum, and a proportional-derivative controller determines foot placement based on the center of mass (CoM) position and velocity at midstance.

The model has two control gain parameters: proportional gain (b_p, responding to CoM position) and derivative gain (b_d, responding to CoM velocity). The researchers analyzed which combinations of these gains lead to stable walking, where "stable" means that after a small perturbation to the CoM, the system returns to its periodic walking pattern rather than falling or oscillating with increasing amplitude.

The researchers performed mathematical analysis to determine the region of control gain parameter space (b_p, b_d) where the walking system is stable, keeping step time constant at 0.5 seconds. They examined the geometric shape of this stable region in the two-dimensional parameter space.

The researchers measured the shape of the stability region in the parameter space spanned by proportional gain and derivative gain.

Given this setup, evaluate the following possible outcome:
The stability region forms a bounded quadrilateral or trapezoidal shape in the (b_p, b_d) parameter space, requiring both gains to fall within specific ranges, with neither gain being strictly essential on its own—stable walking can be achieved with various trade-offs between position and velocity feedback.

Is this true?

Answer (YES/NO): NO